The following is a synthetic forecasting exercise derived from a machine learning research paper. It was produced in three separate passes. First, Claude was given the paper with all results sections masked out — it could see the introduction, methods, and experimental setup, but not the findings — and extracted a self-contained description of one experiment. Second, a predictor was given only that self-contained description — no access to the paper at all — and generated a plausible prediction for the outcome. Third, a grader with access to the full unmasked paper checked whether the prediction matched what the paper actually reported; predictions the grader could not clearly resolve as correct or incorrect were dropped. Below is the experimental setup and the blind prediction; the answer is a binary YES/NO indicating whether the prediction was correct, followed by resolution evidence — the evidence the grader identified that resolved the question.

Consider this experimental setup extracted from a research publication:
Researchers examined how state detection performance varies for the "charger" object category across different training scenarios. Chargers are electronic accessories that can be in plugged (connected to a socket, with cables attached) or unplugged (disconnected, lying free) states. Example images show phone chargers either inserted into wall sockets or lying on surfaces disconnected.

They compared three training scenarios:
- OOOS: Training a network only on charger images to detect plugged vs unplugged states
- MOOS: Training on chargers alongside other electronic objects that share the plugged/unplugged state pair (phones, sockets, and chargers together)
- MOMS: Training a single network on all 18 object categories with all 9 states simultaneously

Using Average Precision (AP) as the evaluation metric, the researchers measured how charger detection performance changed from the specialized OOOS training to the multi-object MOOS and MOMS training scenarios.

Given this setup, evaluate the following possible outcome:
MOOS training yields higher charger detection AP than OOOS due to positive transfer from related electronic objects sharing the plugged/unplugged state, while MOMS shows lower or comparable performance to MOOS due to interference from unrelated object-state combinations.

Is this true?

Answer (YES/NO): NO